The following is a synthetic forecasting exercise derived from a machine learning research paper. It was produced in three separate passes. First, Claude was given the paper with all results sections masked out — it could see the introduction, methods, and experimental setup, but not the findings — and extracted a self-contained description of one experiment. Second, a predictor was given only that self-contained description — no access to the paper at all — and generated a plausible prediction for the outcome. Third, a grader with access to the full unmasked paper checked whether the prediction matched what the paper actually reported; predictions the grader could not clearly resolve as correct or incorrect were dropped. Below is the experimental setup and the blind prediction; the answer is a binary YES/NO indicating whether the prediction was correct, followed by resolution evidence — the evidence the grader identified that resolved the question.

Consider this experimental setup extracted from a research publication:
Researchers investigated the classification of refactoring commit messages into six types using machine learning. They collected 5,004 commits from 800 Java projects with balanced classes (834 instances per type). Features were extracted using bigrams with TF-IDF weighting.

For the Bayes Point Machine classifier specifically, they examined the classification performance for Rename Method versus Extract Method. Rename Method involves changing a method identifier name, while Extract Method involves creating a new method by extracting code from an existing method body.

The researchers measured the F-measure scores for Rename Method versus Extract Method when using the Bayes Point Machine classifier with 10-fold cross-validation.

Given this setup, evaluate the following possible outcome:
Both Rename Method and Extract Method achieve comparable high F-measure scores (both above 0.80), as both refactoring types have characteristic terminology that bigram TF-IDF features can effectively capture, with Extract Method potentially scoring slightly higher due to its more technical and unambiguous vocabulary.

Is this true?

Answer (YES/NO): NO